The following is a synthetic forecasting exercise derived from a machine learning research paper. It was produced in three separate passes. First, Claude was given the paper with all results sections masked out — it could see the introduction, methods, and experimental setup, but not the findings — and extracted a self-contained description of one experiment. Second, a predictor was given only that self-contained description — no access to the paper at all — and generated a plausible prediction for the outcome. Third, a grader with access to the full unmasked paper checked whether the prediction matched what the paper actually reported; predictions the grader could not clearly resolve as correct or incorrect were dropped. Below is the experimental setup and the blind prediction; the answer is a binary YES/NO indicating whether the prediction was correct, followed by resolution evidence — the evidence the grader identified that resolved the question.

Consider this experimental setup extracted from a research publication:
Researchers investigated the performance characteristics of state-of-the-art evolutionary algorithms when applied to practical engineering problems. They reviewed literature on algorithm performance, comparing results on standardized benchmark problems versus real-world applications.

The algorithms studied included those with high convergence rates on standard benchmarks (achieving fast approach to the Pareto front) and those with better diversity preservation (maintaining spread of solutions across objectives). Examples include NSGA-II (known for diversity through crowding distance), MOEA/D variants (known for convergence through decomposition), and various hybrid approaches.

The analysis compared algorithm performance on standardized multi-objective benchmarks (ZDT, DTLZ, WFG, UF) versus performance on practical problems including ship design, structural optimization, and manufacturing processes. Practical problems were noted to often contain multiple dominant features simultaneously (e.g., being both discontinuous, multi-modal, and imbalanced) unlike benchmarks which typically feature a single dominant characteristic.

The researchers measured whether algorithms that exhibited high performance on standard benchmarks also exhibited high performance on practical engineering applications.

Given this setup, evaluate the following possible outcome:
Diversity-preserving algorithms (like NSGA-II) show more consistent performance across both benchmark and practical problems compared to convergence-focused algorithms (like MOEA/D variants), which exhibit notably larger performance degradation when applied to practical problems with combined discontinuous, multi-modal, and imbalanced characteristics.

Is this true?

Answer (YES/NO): YES